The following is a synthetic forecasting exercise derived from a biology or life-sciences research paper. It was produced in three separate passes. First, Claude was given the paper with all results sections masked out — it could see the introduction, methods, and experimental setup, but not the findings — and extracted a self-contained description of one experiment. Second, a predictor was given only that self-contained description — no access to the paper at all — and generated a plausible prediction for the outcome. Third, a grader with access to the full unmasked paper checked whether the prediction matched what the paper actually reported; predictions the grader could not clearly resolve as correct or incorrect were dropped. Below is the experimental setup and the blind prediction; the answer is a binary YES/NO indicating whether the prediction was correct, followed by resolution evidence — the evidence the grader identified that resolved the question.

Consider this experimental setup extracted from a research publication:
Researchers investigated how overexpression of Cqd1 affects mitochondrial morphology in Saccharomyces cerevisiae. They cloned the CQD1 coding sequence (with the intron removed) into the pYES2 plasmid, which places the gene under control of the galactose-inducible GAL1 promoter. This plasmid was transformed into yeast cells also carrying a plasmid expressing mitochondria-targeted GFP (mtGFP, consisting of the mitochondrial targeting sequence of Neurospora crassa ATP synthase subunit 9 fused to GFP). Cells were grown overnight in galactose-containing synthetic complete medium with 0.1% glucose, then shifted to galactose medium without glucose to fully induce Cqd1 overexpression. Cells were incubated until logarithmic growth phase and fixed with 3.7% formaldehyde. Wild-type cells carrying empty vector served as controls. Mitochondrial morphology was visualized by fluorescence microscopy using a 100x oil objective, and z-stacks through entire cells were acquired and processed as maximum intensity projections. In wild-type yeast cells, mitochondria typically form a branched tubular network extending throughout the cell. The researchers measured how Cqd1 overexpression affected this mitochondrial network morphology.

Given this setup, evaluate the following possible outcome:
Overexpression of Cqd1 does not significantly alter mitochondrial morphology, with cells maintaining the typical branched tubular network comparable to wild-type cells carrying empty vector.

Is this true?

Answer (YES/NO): NO